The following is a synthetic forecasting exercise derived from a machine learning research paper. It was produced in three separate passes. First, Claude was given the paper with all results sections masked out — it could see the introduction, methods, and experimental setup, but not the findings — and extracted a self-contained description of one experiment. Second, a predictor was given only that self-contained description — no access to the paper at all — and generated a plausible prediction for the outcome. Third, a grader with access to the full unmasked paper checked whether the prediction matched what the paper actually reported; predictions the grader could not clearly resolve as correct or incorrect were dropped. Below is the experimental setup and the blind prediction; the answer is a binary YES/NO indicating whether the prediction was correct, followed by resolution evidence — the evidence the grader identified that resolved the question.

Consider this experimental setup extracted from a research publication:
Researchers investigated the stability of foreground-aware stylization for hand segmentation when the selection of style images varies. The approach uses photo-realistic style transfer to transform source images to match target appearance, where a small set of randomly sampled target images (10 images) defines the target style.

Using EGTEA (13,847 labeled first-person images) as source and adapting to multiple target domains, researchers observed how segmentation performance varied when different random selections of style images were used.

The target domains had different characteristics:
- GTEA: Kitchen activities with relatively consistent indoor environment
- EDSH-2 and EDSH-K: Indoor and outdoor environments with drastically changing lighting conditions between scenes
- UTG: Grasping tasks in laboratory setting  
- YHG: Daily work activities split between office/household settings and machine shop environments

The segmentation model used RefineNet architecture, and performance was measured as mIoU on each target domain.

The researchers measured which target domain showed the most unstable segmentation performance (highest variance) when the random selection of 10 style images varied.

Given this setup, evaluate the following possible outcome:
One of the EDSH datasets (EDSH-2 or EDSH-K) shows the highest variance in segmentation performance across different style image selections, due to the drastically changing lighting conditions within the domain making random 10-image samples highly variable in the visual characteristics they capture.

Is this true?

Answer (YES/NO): YES